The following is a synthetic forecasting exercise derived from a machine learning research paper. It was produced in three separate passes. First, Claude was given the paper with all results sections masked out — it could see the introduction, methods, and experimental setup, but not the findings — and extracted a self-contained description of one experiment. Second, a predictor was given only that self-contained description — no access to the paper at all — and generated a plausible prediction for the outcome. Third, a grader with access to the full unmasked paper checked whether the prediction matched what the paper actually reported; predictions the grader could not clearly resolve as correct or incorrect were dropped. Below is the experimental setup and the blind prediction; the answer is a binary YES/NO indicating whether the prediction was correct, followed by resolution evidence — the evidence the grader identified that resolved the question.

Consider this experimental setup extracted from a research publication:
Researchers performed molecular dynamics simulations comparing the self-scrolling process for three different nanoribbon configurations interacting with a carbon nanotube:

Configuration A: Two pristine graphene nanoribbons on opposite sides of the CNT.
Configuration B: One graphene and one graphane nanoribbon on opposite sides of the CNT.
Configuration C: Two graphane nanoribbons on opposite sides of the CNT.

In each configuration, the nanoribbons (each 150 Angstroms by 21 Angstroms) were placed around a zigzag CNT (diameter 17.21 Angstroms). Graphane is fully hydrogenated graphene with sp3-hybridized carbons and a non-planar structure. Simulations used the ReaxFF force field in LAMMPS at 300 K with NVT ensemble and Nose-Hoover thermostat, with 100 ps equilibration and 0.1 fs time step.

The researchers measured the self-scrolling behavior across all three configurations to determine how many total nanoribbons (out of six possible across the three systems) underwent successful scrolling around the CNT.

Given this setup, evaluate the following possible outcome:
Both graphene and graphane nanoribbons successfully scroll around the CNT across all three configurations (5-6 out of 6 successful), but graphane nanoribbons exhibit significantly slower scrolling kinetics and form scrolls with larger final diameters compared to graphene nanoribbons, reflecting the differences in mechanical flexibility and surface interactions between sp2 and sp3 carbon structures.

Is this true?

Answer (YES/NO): NO